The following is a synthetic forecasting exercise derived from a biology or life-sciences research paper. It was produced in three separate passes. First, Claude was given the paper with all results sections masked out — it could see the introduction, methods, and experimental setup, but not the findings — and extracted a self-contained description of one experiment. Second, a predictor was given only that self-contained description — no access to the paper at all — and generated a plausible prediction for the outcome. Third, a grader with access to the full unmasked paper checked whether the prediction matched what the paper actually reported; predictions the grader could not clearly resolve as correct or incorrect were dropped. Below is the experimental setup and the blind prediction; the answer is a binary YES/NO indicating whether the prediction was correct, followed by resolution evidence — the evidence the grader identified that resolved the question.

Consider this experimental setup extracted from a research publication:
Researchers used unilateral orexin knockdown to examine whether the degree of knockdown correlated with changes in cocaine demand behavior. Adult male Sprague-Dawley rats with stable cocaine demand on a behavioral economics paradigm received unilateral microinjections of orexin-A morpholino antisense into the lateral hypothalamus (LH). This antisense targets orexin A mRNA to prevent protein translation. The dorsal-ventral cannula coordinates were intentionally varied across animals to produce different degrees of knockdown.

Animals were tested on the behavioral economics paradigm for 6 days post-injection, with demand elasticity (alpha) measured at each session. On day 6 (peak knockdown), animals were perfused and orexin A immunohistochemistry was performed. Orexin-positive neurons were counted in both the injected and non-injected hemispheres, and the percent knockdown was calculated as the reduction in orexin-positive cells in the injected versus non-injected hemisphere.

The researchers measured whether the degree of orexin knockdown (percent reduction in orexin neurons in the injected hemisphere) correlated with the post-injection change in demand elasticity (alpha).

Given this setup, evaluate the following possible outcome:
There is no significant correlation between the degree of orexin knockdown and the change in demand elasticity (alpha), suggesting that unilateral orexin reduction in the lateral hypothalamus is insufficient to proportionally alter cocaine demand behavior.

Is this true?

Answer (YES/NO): NO